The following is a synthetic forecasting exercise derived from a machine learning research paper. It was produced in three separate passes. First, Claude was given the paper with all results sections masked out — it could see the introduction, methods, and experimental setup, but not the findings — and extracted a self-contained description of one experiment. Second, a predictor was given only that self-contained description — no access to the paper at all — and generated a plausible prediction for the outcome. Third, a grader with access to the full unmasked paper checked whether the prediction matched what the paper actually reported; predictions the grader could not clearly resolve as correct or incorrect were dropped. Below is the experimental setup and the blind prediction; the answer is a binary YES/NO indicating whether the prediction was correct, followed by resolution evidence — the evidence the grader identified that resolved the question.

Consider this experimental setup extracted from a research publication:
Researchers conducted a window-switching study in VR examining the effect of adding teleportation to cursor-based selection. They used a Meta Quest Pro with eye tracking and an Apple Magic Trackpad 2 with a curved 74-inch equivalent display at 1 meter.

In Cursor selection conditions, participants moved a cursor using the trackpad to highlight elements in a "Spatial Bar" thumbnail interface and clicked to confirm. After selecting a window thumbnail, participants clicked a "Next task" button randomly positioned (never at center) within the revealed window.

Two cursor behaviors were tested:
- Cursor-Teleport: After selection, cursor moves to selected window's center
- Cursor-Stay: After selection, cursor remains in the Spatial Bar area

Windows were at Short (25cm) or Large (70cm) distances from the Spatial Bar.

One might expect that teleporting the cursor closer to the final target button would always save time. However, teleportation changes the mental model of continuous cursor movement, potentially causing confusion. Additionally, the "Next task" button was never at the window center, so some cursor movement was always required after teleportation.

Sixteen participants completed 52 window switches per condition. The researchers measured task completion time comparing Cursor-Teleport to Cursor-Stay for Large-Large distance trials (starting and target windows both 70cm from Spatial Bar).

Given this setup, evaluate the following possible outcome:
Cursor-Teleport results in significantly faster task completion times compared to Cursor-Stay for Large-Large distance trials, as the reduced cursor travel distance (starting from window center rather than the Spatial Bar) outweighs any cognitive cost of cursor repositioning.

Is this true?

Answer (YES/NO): NO